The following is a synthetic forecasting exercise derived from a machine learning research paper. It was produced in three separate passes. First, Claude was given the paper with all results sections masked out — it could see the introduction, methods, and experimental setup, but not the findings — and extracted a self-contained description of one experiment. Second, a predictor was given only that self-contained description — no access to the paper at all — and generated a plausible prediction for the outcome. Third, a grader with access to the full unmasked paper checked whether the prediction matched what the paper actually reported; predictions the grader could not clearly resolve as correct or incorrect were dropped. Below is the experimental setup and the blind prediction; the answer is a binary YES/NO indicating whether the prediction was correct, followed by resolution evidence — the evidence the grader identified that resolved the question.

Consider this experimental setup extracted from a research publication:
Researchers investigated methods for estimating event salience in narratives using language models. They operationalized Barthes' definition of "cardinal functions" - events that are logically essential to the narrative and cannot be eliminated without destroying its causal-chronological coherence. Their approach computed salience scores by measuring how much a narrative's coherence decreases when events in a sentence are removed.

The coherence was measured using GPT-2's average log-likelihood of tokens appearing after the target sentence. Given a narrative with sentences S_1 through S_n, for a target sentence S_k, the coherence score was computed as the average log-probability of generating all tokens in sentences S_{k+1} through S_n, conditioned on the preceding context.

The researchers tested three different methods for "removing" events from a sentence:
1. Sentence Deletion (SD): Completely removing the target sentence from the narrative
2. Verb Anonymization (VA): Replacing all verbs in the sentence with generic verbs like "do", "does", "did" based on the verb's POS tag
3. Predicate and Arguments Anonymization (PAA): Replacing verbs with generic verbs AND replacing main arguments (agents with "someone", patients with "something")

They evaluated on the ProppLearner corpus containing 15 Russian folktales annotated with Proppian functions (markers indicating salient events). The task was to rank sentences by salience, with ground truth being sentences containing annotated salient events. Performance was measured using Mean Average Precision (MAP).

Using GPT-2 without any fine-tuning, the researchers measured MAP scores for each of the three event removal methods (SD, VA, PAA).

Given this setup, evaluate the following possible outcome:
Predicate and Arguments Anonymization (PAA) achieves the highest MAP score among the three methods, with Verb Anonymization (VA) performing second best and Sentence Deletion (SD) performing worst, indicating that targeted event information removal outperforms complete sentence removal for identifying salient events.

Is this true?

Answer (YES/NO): NO